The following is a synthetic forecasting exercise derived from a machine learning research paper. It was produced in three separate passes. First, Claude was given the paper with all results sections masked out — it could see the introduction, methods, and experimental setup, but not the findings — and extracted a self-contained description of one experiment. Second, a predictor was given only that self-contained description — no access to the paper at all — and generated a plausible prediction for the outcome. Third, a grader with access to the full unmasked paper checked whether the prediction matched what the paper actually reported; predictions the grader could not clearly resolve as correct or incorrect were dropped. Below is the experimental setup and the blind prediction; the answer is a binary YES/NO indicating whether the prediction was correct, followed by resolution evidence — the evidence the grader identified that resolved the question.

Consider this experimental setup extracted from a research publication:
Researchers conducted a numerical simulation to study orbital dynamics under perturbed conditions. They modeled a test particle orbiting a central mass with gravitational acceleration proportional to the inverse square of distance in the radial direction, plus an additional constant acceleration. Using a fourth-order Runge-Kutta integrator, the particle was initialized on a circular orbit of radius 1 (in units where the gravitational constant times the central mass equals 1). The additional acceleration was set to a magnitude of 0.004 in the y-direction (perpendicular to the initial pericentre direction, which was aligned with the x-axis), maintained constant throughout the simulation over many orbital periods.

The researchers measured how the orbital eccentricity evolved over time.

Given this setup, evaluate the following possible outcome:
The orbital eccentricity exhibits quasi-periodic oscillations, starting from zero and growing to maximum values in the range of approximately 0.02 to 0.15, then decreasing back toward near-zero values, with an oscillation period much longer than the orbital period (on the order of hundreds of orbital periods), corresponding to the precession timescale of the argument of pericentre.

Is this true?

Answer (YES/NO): NO